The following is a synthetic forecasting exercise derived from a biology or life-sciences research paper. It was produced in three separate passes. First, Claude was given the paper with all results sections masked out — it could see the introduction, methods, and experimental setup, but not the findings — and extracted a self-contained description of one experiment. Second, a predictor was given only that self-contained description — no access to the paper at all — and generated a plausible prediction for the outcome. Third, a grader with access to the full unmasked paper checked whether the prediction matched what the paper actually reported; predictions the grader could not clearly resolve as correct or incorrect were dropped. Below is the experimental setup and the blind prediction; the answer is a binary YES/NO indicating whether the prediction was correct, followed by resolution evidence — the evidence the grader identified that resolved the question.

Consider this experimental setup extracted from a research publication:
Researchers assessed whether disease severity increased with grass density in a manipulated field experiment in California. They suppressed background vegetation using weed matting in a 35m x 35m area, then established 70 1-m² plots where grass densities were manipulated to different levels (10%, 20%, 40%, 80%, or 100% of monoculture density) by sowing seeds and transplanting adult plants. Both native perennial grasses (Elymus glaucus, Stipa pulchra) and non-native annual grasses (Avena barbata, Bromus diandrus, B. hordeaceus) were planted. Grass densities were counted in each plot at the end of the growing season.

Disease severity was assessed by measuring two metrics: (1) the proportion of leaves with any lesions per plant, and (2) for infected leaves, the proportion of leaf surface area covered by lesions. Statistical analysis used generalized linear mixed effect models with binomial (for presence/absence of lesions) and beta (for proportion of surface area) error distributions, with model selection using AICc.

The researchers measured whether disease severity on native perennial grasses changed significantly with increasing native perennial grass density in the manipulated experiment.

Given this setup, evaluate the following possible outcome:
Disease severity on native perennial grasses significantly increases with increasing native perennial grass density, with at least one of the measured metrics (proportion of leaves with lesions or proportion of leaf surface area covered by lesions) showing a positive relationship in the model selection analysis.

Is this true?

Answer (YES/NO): NO